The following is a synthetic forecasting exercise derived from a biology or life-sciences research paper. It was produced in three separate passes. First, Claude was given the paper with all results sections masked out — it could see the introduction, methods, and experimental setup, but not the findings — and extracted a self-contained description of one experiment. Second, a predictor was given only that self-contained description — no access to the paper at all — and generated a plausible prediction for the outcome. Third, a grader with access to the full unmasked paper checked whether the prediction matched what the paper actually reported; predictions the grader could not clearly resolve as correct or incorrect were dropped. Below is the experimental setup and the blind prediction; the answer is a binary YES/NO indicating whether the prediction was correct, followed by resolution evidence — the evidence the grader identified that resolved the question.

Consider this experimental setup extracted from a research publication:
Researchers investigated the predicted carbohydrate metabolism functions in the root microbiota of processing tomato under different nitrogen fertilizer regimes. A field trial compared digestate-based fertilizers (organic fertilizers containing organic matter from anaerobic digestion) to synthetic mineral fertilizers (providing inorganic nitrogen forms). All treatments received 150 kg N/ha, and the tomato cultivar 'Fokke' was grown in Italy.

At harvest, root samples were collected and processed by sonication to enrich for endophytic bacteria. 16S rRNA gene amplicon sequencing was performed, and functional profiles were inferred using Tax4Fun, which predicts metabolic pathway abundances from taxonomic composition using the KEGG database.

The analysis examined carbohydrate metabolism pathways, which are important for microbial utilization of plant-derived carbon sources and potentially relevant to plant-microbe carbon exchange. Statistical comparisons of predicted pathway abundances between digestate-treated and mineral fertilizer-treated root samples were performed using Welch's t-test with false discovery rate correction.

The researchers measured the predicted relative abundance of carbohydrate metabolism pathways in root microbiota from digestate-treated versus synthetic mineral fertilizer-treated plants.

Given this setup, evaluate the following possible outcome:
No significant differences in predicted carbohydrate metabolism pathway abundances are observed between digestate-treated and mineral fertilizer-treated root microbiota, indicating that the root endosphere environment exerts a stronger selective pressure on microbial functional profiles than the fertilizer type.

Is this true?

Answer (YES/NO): NO